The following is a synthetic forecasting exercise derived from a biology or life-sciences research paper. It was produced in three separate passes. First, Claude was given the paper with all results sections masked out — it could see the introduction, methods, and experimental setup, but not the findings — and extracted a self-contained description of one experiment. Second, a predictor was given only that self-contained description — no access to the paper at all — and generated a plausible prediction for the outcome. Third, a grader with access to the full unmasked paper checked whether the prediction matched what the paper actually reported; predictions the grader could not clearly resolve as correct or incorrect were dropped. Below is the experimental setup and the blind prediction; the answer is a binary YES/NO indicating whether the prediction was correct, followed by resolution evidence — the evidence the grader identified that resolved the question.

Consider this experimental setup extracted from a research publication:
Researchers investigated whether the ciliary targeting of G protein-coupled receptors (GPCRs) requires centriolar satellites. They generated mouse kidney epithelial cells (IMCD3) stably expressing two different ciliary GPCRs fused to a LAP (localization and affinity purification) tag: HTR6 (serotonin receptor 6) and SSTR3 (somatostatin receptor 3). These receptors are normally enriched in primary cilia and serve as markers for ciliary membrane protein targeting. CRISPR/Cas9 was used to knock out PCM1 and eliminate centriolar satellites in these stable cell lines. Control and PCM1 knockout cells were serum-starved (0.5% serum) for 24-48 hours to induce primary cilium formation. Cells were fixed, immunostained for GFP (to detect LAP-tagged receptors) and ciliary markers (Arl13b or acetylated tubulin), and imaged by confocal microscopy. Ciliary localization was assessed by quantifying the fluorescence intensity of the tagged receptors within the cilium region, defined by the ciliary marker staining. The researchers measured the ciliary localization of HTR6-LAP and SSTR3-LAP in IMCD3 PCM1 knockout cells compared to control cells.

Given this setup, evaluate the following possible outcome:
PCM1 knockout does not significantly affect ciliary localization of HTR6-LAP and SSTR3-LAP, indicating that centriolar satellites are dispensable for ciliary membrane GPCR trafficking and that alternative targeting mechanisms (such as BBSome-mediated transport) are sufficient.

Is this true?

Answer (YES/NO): NO